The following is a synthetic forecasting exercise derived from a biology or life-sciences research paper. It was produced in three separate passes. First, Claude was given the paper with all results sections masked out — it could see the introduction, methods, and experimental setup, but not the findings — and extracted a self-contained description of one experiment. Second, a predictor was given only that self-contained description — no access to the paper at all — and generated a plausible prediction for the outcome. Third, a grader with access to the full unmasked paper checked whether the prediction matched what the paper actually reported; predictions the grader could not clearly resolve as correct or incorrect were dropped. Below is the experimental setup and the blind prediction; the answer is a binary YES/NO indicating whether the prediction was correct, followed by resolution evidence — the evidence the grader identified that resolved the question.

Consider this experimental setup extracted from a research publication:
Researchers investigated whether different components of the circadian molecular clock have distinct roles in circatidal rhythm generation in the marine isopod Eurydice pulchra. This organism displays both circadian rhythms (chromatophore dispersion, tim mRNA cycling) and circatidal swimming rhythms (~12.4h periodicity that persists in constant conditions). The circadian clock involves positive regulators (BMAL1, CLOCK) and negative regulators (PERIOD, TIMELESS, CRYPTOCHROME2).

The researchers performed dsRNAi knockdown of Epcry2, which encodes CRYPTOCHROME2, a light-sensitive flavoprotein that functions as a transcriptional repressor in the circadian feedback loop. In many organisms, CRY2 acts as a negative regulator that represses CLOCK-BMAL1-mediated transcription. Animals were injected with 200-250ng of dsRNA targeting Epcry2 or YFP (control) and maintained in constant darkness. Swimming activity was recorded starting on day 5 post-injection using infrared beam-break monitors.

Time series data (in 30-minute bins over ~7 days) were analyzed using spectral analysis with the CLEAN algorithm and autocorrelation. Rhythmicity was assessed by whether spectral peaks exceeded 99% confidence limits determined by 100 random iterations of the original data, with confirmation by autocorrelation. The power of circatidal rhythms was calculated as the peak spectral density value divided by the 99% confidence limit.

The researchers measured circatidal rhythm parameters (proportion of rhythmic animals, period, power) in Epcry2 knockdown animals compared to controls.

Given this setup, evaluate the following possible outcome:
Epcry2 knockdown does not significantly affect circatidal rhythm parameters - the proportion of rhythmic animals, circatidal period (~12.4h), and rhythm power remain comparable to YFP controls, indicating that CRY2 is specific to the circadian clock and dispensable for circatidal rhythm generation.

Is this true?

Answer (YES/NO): NO